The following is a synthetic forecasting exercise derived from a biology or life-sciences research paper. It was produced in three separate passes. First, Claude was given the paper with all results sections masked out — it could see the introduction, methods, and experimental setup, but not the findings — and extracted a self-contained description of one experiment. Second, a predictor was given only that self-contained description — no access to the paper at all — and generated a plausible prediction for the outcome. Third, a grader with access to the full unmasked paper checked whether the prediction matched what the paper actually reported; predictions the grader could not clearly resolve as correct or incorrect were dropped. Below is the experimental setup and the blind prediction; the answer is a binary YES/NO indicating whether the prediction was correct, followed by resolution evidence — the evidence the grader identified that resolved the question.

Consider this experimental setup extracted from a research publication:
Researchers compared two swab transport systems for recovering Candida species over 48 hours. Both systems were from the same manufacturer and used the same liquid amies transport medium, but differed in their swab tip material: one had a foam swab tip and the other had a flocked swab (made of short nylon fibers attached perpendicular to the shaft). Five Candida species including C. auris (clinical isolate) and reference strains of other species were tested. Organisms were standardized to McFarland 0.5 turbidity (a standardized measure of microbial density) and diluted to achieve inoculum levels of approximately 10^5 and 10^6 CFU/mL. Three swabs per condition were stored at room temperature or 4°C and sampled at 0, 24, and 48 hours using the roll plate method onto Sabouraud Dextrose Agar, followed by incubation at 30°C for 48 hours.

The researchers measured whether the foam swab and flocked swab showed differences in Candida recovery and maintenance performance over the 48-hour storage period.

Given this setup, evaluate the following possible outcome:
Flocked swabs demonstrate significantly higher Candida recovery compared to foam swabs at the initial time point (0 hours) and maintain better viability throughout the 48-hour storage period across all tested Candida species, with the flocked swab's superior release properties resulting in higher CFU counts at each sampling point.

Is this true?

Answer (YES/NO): NO